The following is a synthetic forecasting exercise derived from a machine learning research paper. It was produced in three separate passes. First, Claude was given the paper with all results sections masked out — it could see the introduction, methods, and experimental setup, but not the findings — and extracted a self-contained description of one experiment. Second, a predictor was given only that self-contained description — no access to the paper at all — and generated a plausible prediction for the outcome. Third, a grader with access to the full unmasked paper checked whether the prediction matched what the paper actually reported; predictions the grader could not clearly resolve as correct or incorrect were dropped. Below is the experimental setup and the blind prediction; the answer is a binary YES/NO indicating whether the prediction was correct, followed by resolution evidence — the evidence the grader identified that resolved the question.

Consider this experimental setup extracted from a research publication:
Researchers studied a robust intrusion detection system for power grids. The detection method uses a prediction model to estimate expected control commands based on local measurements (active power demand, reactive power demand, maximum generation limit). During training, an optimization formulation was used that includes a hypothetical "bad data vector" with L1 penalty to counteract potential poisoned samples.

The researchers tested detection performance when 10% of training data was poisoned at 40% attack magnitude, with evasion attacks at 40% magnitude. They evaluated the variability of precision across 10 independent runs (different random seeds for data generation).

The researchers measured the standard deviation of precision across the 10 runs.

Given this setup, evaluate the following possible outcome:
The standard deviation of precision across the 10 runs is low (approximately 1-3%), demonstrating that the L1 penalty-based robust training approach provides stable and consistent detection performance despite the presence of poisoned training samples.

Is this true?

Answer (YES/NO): YES